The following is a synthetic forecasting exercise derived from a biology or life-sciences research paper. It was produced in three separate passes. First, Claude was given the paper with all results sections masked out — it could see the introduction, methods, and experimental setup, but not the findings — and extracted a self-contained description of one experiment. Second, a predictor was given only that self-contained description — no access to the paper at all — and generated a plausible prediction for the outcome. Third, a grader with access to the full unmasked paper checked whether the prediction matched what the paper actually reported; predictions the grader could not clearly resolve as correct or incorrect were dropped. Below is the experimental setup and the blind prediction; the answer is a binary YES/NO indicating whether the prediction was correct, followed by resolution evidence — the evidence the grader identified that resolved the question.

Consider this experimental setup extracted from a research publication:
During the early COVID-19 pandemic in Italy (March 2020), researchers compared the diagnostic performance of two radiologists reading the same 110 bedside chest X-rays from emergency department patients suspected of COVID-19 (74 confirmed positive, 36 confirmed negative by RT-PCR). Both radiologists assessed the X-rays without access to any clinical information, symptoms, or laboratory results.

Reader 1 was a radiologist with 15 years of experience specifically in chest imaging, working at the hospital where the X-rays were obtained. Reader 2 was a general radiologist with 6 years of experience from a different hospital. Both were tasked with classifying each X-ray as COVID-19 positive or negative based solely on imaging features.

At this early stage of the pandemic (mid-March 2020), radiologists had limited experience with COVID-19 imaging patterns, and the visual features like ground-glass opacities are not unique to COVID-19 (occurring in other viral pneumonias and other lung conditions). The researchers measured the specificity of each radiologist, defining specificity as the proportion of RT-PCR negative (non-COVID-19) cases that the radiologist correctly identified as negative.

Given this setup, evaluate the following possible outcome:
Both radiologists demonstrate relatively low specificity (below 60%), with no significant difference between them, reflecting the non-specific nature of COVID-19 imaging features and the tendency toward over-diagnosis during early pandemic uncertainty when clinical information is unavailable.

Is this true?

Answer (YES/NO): NO